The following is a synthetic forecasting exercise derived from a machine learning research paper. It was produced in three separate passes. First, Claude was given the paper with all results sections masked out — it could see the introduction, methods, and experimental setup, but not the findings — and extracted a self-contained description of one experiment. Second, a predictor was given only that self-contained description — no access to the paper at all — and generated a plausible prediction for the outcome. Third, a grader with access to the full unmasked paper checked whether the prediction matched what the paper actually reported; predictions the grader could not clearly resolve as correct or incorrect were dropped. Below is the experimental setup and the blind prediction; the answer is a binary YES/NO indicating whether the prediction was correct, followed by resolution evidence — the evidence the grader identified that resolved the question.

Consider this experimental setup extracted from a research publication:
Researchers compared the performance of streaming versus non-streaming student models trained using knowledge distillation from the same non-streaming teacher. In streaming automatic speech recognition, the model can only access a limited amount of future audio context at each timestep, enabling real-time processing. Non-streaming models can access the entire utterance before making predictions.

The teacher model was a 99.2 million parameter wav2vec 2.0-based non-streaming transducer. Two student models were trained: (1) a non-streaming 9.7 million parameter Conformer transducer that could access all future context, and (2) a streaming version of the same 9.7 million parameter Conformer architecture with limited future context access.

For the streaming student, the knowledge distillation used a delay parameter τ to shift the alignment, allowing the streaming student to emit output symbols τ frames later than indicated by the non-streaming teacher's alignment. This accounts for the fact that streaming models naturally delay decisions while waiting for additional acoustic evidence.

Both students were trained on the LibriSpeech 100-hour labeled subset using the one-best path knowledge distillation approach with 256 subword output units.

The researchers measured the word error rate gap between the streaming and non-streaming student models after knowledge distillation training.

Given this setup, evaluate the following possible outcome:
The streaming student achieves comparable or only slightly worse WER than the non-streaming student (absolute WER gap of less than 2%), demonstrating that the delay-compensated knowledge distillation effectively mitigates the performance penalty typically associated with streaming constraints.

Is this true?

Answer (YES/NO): NO